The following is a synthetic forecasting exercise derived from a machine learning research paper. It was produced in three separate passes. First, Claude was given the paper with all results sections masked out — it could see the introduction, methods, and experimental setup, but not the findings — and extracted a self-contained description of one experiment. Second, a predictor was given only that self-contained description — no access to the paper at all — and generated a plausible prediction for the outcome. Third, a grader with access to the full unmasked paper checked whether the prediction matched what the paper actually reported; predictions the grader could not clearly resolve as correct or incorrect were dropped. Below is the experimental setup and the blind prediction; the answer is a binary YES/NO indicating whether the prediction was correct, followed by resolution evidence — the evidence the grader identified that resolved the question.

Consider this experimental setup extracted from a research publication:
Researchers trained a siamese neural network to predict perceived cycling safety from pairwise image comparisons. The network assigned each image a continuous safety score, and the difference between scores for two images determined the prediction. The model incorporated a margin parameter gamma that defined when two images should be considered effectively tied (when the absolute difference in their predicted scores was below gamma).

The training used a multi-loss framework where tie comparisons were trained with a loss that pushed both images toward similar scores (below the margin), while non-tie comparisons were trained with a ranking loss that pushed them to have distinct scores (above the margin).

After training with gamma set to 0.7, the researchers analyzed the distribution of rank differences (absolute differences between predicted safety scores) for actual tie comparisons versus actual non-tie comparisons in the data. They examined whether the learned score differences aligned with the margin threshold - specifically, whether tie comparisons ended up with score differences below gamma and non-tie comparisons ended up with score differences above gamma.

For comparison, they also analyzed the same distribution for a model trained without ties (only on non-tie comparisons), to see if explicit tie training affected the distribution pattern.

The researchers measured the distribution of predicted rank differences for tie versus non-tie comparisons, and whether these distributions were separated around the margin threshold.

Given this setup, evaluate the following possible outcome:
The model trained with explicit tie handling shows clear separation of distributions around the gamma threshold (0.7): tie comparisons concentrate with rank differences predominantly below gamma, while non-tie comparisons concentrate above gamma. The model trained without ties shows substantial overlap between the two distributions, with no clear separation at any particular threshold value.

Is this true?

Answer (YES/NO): YES